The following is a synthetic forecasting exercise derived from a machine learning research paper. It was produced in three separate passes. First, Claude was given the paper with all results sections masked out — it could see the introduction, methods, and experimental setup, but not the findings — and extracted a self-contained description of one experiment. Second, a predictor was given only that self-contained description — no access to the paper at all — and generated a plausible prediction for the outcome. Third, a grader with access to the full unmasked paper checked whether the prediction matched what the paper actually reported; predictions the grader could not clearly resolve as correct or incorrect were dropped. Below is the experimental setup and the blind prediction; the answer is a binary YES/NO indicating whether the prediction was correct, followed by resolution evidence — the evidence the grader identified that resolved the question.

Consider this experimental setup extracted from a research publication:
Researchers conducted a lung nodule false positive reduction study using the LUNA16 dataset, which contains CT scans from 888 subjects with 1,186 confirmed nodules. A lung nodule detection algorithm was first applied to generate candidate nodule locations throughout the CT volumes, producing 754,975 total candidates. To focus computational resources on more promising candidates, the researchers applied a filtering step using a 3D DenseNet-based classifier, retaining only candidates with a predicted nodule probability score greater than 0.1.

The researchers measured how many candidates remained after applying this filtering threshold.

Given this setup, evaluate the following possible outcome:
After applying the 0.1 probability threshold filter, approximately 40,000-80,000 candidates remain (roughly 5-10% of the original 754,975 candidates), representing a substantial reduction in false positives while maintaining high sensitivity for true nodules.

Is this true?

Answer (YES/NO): NO